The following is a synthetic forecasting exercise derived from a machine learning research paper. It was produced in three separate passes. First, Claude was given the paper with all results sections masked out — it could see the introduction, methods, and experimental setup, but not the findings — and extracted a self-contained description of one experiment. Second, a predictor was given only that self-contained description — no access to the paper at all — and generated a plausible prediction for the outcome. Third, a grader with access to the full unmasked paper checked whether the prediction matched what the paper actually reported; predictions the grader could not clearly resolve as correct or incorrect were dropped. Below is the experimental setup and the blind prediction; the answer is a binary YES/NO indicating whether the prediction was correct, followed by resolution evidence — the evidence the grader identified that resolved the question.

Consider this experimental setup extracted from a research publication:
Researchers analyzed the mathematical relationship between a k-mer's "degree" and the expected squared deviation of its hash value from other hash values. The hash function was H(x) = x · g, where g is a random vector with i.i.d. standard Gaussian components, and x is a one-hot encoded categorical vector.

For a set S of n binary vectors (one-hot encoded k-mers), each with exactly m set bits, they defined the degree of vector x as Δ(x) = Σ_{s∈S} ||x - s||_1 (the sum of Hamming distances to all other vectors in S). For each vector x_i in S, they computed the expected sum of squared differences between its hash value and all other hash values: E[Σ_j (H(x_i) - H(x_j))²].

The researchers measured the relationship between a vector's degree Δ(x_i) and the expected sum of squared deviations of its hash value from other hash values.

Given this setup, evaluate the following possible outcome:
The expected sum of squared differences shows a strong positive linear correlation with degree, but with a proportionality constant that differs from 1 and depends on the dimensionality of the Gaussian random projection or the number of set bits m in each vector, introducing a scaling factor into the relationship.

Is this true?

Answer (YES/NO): NO